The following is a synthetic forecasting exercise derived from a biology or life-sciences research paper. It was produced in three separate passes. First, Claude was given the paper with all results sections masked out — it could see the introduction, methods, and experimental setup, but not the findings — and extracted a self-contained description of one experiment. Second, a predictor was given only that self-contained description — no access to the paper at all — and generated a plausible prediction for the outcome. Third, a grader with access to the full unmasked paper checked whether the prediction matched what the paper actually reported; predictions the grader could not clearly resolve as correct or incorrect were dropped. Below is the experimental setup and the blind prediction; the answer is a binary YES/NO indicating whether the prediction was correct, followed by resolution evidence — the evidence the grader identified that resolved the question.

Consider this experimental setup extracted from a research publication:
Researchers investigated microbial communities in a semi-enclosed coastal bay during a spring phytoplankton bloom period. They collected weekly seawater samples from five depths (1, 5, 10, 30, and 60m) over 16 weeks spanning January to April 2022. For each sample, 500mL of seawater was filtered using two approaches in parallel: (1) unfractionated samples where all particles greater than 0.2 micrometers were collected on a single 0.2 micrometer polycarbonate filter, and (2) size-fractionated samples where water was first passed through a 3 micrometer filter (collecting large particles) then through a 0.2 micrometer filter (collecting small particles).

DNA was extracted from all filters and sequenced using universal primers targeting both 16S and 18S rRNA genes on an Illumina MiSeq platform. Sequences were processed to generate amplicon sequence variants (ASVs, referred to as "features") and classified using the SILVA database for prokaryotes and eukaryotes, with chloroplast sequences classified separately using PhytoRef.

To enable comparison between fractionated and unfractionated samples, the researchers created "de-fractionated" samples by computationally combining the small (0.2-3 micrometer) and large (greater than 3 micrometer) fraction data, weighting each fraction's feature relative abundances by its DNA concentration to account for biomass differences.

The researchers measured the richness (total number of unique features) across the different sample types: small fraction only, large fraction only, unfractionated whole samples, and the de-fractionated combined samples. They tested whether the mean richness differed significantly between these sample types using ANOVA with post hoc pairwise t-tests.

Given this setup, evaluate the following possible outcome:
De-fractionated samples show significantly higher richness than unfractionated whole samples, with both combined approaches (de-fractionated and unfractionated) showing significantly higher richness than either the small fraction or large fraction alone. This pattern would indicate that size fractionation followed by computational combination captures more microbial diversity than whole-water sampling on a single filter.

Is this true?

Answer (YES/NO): NO